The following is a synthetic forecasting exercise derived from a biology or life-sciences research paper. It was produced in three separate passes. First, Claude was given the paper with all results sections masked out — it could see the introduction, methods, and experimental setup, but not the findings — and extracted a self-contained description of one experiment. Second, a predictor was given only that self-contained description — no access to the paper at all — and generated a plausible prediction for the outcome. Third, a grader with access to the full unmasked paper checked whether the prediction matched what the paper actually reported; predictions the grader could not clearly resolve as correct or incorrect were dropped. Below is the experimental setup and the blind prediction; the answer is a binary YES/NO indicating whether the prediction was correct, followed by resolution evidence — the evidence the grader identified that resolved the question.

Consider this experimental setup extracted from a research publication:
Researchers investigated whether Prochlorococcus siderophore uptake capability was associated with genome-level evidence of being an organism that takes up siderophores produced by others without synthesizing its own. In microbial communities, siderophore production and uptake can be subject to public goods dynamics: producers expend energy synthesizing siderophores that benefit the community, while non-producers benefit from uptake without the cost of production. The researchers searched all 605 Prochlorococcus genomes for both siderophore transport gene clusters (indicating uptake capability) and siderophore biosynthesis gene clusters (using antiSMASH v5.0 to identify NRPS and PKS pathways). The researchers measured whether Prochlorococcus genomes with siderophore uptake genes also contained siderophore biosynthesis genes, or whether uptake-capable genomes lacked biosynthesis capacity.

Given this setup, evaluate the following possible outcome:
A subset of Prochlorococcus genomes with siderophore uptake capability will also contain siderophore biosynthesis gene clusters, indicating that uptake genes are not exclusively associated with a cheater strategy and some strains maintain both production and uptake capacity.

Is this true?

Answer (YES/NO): NO